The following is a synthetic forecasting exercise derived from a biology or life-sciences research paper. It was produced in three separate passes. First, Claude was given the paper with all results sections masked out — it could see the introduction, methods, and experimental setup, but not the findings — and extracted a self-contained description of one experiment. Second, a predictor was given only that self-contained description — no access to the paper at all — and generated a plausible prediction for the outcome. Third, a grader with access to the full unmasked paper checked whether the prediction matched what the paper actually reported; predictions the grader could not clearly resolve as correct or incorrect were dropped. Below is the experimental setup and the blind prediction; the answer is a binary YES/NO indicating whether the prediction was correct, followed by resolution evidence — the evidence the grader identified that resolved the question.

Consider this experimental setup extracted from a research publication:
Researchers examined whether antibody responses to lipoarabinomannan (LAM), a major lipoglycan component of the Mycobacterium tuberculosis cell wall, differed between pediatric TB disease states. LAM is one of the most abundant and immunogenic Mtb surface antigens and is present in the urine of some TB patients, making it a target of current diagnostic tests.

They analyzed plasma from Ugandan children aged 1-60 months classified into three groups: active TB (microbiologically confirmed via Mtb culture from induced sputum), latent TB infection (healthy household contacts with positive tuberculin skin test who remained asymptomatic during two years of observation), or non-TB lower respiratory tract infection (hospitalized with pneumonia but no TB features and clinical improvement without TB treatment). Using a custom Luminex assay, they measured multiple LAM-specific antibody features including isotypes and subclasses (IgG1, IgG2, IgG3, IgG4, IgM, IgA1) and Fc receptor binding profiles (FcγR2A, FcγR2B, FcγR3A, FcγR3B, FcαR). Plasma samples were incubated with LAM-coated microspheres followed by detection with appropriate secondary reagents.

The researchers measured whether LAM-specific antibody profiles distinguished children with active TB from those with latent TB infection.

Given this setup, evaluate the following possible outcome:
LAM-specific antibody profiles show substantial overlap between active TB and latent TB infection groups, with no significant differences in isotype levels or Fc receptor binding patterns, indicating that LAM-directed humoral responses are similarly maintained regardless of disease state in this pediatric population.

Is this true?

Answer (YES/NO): NO